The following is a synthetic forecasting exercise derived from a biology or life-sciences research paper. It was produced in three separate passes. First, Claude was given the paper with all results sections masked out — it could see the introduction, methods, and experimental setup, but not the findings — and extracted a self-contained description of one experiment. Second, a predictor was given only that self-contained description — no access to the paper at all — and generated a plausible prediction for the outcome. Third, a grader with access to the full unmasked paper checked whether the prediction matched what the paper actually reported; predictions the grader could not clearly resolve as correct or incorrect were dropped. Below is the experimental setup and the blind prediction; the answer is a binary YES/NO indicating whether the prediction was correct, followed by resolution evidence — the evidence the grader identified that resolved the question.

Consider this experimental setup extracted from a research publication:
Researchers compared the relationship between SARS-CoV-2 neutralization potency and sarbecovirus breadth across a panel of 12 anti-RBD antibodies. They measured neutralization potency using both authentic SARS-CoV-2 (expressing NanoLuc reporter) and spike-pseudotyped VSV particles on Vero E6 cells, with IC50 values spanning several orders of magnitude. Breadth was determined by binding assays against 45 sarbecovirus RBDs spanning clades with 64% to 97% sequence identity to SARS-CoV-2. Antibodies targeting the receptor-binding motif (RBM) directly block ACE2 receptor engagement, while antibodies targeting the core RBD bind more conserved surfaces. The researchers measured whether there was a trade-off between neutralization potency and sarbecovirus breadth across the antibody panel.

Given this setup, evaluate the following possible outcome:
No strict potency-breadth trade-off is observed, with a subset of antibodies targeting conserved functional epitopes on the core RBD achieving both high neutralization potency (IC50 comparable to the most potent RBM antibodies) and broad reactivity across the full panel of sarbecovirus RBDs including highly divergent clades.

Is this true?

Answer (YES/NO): NO